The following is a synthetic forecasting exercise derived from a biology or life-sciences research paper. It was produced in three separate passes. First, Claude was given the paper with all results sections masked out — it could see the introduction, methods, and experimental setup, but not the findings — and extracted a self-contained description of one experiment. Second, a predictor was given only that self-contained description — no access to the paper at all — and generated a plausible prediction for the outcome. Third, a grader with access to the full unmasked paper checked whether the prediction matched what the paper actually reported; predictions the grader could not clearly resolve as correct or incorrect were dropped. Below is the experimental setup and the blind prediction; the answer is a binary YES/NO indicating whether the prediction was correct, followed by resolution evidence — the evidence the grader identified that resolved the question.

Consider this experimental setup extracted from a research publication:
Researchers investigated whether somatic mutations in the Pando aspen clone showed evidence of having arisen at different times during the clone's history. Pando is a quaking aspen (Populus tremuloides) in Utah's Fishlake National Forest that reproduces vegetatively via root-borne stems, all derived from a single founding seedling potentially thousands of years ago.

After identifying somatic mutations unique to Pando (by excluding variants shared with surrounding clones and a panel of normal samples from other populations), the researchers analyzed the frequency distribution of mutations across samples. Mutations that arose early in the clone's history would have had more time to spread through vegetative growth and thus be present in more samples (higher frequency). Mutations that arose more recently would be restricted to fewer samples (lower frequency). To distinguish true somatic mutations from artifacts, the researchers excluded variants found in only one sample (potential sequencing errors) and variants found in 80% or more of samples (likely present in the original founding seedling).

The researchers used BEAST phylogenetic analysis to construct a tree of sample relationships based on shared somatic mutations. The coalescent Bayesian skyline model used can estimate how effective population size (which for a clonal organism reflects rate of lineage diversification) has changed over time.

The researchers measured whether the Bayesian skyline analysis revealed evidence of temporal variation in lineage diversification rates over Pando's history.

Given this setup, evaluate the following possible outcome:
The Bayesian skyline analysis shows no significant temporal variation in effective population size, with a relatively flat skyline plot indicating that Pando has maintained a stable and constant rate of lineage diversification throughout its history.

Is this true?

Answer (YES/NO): NO